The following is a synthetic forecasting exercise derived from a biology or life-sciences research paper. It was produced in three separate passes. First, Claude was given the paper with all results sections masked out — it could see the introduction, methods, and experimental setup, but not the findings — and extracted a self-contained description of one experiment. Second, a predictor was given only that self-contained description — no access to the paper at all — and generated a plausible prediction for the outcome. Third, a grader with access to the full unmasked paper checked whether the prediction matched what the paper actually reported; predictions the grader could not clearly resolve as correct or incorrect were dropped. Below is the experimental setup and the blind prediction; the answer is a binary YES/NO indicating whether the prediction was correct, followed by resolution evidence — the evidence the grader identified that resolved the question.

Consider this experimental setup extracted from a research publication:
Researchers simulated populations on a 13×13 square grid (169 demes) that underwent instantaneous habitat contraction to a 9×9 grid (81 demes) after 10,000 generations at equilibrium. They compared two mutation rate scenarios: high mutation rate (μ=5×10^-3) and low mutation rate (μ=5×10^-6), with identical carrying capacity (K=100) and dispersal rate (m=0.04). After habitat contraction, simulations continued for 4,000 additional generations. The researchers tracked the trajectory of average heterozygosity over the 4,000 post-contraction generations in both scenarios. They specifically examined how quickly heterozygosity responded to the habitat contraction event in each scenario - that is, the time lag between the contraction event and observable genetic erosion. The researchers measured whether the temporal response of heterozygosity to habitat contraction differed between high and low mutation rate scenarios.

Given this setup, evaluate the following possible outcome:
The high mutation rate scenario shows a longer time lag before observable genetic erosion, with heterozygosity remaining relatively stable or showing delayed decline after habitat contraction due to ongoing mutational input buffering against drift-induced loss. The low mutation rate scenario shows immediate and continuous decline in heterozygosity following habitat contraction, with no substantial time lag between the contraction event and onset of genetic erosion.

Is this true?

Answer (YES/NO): NO